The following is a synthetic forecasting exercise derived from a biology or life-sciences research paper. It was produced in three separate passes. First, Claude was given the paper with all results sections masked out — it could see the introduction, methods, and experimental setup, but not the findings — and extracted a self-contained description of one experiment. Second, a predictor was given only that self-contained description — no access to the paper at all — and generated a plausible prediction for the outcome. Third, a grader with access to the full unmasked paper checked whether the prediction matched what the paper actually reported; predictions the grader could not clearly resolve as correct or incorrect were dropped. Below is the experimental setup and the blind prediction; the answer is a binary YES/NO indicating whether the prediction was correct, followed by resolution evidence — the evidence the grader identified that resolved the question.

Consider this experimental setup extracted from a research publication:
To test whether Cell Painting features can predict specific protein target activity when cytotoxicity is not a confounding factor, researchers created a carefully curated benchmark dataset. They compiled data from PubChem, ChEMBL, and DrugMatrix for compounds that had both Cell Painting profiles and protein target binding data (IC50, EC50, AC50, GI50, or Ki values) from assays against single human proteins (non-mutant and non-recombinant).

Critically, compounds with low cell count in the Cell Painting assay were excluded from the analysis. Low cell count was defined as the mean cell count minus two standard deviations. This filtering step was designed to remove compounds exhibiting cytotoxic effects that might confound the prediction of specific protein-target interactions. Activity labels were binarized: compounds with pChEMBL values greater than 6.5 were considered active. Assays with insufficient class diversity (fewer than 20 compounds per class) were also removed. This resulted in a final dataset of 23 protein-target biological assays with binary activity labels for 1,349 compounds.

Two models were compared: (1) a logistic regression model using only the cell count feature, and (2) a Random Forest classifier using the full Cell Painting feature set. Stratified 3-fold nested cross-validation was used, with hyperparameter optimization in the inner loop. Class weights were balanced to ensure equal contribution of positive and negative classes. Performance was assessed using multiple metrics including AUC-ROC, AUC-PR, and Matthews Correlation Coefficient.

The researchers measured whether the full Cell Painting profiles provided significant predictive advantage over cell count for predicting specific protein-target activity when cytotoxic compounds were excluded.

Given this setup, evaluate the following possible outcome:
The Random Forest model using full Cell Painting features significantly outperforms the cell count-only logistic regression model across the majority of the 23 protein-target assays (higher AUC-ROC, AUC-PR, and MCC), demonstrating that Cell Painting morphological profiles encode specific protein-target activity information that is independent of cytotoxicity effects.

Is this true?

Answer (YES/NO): NO